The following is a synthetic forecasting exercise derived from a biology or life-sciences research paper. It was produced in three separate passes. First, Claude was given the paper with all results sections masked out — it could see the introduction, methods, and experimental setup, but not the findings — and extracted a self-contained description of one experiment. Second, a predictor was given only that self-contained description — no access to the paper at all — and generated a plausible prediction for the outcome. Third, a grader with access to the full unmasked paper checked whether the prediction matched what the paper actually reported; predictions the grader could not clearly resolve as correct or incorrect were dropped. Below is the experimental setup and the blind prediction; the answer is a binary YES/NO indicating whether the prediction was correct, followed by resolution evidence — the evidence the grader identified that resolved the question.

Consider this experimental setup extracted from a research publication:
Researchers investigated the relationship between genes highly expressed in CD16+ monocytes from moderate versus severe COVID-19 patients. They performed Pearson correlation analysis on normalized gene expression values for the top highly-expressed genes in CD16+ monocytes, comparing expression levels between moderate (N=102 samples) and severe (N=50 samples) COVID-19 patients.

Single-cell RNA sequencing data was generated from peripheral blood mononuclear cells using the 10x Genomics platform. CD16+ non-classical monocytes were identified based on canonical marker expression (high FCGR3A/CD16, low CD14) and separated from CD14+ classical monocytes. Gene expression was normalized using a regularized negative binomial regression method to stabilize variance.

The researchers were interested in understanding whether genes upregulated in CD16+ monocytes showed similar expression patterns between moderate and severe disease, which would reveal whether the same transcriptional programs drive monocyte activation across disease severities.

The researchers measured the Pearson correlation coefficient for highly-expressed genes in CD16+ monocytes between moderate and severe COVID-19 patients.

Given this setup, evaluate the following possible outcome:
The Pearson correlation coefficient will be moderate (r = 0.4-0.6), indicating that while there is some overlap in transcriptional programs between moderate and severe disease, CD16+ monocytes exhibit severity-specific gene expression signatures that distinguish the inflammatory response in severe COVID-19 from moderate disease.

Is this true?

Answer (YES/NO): NO